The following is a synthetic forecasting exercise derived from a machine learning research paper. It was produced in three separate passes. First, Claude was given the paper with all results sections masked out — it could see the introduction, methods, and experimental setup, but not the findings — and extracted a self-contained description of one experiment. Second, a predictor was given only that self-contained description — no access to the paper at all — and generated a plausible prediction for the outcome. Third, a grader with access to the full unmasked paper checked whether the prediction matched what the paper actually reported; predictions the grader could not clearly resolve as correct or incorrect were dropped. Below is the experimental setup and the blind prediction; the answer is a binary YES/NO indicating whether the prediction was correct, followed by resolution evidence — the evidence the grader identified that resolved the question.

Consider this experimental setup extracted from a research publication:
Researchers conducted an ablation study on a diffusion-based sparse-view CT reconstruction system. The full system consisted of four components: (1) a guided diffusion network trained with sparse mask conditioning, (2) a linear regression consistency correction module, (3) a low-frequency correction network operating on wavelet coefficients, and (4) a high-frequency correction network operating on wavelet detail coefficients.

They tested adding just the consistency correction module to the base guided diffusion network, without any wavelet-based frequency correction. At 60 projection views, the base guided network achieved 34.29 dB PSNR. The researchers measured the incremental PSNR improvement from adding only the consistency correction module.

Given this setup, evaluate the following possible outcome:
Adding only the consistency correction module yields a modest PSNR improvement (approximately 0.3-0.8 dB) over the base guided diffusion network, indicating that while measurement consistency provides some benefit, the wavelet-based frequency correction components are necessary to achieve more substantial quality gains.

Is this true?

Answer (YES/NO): YES